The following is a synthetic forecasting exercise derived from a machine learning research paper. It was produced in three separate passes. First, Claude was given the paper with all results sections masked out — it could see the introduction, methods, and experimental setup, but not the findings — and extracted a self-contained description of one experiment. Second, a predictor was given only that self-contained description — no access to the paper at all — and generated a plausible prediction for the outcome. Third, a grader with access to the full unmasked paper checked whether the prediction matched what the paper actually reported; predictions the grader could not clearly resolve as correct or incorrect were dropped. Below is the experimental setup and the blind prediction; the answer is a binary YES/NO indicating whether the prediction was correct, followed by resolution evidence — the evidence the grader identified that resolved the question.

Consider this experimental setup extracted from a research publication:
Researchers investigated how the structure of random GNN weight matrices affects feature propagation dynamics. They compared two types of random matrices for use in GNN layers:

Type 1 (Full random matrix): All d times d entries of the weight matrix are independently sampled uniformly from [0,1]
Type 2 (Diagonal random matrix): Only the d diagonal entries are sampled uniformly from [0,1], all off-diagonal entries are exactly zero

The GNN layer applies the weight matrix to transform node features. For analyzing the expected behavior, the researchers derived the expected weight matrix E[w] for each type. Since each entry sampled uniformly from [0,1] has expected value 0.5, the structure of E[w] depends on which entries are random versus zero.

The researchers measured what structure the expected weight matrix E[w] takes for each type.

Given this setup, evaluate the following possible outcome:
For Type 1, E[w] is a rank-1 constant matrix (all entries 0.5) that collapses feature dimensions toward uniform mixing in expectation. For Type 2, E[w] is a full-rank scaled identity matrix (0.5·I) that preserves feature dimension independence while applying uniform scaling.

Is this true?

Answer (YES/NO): YES